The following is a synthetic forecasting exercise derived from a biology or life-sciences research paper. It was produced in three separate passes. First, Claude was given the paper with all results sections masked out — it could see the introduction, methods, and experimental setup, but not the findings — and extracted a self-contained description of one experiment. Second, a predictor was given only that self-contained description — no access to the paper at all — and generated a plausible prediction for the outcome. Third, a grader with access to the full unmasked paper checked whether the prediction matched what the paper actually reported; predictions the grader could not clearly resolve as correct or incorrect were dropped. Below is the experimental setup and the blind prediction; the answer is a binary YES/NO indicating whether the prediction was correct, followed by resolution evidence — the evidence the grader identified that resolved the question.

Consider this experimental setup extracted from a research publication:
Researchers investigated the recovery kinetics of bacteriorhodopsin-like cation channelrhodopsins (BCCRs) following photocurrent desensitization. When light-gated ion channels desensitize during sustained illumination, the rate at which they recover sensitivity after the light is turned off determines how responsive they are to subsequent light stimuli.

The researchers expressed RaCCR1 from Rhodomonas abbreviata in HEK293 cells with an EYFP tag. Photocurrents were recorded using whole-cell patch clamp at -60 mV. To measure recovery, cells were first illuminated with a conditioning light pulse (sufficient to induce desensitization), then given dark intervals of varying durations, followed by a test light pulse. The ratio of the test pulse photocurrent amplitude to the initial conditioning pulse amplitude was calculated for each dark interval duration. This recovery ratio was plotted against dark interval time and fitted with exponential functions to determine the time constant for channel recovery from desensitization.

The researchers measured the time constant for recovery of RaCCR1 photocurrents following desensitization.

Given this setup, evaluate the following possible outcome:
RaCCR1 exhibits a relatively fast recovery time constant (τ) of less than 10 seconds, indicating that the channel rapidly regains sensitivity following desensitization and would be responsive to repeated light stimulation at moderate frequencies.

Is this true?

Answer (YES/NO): YES